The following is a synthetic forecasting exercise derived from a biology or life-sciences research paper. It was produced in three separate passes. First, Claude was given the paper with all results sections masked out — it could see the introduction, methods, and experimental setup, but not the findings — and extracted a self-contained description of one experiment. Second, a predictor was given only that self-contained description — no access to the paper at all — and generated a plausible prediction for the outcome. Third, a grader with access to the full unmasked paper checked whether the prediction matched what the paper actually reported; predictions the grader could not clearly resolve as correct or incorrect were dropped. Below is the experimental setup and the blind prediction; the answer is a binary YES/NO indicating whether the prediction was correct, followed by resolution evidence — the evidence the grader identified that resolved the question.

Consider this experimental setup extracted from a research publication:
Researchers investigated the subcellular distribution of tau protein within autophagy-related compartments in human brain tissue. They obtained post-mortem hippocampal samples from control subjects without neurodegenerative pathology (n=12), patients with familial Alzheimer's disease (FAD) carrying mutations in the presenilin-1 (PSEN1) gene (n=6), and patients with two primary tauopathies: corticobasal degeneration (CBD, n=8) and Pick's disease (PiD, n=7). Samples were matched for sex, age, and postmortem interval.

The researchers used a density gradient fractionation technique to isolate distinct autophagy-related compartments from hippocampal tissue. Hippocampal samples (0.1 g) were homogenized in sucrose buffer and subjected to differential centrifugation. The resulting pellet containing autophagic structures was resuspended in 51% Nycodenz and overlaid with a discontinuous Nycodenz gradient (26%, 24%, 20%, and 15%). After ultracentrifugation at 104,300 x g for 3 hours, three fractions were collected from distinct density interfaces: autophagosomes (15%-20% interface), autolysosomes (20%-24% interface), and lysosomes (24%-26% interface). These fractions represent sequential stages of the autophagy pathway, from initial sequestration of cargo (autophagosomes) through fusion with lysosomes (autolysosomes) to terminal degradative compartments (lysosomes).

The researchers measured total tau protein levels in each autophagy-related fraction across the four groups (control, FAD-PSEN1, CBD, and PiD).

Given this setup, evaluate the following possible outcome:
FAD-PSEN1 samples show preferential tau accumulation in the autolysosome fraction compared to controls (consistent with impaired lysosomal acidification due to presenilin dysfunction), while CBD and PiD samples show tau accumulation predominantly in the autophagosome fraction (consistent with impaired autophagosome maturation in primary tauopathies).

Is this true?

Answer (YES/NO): NO